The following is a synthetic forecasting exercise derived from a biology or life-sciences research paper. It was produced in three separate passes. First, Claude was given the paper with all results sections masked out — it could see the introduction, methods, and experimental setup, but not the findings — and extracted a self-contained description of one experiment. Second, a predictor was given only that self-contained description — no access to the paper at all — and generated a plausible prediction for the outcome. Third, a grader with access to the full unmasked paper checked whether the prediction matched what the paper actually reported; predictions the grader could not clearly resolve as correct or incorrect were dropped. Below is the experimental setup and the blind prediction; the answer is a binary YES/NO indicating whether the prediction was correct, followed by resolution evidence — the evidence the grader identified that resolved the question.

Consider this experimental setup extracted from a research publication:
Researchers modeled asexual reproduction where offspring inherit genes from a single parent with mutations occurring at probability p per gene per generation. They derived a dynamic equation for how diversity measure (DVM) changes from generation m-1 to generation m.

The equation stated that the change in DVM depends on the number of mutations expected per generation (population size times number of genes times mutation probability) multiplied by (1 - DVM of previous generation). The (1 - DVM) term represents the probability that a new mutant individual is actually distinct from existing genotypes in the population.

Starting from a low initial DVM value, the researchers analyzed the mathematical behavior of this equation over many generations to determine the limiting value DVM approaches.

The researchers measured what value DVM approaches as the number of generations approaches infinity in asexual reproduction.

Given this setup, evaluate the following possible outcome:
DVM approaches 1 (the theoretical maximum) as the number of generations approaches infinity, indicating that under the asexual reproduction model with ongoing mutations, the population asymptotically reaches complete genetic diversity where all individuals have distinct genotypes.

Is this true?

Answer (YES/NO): YES